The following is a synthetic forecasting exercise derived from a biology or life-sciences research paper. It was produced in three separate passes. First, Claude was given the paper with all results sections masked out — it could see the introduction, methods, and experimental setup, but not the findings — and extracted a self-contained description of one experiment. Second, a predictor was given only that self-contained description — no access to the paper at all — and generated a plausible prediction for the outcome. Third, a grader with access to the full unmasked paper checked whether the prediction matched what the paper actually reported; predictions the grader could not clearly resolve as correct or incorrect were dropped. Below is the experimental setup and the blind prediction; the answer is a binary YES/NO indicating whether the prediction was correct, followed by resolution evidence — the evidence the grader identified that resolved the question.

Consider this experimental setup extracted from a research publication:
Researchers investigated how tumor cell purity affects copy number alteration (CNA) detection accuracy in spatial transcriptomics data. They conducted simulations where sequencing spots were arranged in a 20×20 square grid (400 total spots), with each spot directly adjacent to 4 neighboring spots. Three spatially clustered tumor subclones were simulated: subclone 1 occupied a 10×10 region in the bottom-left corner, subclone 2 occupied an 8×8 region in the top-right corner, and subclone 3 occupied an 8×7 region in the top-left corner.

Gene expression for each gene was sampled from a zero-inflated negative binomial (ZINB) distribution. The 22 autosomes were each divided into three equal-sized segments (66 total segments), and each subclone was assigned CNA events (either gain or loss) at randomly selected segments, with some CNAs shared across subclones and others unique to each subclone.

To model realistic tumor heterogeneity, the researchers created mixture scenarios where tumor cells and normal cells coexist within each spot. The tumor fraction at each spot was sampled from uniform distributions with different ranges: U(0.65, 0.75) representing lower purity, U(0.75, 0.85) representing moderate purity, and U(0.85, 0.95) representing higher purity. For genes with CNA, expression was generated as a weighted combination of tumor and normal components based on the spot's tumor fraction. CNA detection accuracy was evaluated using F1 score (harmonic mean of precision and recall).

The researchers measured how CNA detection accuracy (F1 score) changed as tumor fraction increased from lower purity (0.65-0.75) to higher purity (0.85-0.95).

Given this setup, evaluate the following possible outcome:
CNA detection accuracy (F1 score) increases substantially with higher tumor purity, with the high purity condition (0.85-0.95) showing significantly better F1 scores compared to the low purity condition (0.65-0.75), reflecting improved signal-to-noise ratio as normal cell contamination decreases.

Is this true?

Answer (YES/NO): YES